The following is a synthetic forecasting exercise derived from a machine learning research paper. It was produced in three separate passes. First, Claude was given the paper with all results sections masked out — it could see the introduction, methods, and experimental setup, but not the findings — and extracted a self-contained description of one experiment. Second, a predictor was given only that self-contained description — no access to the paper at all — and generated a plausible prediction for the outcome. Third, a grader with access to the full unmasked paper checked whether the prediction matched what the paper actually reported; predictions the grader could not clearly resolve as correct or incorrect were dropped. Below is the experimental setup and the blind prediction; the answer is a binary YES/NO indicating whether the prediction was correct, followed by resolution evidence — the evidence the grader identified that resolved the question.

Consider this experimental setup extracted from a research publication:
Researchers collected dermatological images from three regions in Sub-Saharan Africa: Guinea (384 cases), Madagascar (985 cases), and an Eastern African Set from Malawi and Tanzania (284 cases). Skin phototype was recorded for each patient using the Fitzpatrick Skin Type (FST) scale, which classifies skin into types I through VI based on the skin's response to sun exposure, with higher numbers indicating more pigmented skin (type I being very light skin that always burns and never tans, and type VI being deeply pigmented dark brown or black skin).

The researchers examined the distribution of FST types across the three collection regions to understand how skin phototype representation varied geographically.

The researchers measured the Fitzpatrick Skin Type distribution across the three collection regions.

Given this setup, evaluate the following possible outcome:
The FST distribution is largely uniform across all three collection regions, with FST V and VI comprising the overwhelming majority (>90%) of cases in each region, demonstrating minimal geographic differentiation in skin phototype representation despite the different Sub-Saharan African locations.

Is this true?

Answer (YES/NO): NO